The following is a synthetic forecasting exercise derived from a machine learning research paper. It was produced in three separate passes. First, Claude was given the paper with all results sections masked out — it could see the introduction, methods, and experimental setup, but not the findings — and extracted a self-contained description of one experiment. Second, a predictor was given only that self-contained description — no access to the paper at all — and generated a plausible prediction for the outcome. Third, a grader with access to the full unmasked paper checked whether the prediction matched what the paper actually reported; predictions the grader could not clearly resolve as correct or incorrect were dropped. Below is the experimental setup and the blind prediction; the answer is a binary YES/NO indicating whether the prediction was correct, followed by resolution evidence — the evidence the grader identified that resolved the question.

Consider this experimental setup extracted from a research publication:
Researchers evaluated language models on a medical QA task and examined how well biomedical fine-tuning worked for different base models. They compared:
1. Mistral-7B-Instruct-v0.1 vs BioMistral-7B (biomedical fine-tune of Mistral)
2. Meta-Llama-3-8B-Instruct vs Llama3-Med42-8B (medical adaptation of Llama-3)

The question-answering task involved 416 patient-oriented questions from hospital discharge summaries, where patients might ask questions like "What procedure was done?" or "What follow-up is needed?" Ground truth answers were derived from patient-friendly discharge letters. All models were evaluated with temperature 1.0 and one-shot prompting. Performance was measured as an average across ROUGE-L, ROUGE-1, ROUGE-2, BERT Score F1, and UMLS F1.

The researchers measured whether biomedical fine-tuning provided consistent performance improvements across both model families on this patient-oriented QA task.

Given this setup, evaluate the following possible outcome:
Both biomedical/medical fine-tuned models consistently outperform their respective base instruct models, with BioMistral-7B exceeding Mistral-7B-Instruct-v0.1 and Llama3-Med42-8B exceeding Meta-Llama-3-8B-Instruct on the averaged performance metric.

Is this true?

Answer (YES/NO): YES